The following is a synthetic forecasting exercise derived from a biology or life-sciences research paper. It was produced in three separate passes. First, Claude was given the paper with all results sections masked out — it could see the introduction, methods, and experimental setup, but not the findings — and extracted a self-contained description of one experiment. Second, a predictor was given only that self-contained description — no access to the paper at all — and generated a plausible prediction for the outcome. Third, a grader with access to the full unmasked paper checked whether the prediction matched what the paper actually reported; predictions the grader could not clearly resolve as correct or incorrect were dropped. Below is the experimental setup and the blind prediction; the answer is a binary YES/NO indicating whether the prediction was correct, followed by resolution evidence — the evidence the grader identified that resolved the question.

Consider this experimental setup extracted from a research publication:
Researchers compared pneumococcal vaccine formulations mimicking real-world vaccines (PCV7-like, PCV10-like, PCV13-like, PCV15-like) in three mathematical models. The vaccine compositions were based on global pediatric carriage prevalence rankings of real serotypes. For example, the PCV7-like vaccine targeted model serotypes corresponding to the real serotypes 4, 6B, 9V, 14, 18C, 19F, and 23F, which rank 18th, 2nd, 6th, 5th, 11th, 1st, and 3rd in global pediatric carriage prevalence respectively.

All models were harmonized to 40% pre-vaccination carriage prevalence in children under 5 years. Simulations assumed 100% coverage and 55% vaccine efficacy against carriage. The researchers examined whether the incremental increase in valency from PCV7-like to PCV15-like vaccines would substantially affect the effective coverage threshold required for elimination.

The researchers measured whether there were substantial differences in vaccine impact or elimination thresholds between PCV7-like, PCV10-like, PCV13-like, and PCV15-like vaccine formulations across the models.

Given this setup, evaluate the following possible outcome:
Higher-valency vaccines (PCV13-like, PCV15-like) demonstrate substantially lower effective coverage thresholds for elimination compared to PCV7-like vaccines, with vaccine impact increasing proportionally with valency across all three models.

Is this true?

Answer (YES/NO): NO